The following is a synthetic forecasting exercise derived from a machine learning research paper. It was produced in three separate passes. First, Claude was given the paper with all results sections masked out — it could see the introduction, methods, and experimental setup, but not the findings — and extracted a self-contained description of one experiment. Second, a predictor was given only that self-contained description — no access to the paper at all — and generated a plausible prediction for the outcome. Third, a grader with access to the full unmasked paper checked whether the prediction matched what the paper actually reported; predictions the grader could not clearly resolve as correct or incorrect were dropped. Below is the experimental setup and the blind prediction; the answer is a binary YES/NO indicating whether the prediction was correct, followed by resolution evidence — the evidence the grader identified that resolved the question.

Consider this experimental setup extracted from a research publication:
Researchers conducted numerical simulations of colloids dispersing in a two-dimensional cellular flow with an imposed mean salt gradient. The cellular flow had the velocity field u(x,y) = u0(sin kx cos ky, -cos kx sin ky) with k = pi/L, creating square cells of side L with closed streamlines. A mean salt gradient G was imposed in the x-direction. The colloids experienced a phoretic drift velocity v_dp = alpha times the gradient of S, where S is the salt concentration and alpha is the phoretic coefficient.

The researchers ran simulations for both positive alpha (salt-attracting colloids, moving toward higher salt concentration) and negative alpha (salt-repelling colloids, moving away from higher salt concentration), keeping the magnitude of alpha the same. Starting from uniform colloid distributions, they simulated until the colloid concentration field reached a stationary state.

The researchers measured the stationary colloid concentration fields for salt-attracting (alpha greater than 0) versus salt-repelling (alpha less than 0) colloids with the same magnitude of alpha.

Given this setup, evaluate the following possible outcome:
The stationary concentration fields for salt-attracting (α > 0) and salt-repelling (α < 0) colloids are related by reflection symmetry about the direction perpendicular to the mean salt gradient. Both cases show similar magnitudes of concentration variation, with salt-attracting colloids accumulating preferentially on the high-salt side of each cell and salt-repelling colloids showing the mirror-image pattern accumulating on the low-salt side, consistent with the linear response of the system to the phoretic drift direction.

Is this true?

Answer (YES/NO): NO